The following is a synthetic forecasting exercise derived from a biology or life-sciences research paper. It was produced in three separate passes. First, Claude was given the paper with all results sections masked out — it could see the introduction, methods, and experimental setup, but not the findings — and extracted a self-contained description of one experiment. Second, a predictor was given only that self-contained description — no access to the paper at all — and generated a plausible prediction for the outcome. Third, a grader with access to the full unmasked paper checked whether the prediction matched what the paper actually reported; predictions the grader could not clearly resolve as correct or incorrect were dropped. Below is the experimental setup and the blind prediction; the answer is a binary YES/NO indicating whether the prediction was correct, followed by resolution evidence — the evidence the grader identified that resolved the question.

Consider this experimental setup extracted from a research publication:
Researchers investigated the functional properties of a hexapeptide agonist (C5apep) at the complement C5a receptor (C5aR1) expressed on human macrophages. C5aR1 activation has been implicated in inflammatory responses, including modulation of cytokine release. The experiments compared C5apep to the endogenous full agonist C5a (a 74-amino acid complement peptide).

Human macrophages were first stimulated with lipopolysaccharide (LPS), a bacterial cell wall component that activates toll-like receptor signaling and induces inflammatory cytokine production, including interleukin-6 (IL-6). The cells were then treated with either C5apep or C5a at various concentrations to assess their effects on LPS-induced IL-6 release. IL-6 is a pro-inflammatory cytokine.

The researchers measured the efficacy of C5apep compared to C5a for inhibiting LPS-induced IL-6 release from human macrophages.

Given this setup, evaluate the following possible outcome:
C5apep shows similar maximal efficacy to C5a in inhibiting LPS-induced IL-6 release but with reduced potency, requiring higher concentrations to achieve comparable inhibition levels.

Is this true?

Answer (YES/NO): YES